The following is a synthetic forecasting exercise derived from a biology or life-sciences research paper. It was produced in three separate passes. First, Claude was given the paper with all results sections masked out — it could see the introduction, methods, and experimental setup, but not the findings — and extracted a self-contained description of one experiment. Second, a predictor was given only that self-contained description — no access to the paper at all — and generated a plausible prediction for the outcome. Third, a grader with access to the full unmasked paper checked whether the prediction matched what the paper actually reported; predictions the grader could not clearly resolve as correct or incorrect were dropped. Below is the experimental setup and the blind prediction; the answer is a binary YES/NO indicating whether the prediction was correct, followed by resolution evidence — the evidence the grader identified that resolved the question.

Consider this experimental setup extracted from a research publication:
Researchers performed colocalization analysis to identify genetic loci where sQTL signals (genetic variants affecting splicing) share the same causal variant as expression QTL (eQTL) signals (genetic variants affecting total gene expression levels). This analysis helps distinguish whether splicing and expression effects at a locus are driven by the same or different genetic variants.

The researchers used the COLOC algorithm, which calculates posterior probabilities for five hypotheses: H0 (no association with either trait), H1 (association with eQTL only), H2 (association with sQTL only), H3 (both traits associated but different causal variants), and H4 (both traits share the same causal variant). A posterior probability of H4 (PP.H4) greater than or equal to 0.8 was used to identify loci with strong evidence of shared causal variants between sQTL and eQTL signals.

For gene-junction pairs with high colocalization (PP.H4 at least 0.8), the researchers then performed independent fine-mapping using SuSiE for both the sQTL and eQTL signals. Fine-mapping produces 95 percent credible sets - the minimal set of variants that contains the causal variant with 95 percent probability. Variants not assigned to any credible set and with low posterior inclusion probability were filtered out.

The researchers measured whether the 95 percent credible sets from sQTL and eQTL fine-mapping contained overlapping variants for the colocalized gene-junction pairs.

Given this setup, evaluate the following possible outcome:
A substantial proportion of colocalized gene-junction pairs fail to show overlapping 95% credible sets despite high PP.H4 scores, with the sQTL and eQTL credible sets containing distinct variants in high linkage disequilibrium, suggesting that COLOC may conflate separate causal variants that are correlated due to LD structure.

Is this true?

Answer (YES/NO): NO